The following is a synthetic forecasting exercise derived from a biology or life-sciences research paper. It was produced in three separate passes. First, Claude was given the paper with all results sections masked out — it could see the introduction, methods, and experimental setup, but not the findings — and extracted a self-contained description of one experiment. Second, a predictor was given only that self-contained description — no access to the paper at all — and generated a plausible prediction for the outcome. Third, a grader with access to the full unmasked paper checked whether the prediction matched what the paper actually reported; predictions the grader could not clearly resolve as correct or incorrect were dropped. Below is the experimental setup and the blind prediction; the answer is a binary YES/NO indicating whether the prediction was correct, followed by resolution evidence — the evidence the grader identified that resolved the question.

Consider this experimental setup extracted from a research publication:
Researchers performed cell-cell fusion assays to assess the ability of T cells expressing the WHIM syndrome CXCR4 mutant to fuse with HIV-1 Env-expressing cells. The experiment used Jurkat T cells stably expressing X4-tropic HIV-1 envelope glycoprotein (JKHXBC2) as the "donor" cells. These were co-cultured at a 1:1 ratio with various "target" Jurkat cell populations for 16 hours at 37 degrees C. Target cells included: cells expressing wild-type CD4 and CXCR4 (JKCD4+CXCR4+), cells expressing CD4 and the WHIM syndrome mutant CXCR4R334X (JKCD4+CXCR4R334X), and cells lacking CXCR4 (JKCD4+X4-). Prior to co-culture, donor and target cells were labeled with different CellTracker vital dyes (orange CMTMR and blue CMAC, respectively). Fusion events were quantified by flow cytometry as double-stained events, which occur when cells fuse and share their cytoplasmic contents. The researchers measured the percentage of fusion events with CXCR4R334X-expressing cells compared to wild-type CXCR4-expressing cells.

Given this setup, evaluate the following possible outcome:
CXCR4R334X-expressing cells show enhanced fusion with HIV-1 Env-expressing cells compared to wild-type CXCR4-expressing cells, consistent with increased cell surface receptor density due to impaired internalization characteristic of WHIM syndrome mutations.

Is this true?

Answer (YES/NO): YES